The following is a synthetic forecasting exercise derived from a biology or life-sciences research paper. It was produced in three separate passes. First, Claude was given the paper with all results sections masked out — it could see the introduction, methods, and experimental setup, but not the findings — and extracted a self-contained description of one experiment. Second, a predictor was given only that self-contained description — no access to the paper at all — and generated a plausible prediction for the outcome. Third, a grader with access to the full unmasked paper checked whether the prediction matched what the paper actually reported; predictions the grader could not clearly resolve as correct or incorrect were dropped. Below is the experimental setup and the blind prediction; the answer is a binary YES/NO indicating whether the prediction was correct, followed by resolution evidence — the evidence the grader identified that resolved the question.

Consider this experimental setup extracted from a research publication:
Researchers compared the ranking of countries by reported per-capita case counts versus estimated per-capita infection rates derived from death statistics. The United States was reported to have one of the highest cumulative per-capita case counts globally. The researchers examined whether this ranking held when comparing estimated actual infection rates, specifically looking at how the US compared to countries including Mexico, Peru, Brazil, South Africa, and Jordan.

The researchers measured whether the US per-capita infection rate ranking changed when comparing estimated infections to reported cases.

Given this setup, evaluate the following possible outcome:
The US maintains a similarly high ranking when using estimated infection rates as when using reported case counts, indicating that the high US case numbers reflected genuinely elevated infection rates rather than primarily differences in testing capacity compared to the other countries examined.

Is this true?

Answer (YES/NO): NO